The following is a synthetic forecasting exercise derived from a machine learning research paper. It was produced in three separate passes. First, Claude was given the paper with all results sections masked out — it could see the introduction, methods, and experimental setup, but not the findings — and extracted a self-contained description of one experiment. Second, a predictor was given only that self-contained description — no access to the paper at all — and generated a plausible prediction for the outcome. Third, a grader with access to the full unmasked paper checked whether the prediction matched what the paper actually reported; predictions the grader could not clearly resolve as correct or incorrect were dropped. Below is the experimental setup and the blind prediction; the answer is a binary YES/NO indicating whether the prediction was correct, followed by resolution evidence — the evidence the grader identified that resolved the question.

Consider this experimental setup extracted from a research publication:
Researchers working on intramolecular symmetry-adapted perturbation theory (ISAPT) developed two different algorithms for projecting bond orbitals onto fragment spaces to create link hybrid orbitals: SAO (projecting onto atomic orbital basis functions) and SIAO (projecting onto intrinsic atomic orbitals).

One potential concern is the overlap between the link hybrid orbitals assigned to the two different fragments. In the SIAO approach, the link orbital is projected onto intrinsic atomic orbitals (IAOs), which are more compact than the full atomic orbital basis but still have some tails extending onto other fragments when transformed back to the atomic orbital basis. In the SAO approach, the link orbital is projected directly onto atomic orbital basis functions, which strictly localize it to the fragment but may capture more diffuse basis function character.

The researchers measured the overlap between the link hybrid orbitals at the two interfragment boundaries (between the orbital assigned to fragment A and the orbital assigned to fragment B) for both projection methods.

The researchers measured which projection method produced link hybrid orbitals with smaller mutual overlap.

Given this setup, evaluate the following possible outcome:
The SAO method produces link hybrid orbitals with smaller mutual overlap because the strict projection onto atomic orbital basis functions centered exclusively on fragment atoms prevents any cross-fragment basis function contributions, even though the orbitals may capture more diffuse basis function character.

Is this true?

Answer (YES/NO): NO